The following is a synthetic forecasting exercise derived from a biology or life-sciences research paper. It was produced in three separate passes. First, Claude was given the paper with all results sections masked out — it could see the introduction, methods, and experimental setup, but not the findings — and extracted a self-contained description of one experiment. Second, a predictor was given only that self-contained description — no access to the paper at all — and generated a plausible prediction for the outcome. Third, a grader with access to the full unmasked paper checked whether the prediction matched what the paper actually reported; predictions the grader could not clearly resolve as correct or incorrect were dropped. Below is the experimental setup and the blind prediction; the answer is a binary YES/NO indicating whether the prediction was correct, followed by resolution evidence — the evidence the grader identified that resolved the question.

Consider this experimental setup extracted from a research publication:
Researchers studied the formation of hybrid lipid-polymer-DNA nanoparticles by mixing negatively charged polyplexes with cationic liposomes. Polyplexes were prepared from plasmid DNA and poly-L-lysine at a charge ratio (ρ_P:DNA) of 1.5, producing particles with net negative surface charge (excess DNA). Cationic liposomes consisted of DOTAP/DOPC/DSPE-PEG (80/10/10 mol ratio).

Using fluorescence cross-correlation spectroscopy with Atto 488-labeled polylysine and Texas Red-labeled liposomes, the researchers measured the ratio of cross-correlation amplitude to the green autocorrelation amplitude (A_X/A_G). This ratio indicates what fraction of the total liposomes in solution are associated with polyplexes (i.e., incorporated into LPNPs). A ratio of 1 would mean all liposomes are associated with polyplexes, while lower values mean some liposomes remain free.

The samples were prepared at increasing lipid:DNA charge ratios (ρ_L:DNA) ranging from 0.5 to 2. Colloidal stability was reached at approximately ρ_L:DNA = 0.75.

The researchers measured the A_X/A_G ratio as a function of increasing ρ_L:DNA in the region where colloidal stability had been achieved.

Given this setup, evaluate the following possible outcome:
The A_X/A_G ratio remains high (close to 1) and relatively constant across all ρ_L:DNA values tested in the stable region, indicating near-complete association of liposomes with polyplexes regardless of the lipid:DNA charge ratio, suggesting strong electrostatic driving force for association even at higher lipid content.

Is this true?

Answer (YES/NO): NO